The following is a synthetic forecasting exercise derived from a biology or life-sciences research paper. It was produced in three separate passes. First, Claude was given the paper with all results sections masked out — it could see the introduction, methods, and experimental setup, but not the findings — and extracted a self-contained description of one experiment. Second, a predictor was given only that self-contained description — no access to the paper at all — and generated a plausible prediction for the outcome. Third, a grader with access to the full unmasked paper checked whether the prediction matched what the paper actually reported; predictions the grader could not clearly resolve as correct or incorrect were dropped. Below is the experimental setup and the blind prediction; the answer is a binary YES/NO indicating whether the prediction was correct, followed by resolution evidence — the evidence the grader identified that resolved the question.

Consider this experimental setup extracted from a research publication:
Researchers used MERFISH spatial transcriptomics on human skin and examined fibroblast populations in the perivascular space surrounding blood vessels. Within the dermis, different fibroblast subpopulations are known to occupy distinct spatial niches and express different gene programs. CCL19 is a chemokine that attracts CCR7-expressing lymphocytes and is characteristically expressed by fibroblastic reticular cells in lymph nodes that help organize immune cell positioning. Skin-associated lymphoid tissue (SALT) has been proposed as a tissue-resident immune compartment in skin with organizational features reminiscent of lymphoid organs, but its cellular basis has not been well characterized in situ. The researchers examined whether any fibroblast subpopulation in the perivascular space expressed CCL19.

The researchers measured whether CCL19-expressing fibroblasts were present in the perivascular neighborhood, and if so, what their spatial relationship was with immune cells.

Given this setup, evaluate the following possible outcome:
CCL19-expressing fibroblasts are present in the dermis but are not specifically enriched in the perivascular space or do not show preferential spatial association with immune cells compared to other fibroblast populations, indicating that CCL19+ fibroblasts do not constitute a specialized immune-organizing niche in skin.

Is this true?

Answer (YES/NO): NO